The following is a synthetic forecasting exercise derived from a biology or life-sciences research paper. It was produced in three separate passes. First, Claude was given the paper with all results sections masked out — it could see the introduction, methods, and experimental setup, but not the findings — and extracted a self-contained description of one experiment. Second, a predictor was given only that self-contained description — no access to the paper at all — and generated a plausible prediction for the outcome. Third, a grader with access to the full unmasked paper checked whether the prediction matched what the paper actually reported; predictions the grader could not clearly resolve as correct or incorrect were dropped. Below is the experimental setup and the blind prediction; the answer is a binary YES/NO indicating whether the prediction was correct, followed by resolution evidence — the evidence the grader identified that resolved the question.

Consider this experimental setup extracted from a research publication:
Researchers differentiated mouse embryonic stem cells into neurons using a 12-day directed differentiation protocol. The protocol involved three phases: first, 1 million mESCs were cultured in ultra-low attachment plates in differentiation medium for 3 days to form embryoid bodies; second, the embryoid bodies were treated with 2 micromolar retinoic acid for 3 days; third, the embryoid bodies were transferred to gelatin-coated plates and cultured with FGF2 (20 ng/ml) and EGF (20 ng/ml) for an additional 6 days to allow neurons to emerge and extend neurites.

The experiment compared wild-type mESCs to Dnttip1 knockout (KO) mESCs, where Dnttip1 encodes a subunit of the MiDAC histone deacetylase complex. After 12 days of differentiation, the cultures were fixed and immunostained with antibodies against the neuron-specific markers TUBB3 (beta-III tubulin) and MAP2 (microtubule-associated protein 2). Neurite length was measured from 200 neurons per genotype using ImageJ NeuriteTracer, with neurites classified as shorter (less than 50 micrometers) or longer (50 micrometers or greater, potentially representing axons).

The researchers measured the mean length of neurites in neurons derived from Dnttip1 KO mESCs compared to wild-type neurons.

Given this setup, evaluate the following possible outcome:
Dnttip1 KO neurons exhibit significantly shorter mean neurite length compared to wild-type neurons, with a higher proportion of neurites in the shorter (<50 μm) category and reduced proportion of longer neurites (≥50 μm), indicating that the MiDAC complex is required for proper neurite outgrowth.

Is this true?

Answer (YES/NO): YES